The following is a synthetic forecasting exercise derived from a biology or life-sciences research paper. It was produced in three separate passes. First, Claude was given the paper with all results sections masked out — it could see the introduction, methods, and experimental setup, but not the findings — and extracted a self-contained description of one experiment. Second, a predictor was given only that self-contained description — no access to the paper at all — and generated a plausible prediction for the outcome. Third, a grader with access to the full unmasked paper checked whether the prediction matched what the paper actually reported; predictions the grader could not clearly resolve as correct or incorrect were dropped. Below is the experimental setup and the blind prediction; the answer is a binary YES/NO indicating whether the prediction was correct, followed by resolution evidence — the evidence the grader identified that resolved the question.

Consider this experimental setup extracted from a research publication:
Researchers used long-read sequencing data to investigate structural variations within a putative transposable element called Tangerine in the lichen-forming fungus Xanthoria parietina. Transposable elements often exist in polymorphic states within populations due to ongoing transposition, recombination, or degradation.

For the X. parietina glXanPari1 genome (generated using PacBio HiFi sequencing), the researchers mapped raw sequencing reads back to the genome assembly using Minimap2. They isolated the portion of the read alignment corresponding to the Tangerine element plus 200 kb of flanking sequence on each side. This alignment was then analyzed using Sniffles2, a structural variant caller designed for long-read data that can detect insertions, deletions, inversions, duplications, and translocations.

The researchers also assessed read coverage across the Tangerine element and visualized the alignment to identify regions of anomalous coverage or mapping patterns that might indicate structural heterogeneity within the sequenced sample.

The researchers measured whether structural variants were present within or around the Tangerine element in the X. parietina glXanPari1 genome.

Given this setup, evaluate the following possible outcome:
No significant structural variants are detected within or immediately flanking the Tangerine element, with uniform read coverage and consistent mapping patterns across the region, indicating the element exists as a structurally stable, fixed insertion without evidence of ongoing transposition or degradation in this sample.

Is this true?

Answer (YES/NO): NO